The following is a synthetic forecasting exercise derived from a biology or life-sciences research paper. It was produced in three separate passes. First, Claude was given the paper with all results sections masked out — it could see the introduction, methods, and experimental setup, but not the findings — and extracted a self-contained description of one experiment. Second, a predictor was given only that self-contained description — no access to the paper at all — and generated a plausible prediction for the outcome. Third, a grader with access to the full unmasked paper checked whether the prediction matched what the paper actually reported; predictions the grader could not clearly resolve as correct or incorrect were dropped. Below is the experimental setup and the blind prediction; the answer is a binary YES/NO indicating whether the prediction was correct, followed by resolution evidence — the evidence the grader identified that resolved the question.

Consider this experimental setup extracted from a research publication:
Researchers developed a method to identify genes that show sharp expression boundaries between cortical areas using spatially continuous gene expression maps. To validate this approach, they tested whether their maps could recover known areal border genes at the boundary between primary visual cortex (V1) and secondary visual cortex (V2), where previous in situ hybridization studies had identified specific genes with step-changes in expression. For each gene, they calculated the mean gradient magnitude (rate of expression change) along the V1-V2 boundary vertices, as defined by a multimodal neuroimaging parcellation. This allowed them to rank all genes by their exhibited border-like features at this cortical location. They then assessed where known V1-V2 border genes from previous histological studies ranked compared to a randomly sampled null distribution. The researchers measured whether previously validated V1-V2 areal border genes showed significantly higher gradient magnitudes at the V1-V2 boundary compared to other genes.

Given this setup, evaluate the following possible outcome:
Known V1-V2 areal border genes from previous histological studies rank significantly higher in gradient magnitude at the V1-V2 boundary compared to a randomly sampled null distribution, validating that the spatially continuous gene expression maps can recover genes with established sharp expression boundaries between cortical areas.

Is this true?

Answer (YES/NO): YES